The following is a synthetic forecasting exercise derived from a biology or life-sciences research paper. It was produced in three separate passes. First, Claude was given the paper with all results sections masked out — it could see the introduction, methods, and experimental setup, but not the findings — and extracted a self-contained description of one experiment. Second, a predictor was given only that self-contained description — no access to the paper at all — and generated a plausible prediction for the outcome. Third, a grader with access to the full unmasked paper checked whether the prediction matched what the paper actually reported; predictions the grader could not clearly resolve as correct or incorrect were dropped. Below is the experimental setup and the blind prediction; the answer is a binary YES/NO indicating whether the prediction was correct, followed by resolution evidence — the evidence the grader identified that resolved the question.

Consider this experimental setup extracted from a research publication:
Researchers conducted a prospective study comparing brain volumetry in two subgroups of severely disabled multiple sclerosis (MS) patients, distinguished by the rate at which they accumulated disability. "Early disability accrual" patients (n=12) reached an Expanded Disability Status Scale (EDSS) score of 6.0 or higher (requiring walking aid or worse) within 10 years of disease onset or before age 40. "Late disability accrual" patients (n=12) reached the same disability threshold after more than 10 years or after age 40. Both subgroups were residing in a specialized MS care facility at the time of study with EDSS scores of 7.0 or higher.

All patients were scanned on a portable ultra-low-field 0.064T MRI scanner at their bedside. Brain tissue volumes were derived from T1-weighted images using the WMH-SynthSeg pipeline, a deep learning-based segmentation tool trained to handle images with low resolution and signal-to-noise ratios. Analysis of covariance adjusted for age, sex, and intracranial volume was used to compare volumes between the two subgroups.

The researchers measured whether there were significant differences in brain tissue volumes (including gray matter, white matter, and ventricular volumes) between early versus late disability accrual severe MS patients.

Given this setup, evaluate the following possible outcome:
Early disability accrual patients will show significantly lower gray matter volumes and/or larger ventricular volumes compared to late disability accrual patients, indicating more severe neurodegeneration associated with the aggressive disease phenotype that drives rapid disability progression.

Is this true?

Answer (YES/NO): NO